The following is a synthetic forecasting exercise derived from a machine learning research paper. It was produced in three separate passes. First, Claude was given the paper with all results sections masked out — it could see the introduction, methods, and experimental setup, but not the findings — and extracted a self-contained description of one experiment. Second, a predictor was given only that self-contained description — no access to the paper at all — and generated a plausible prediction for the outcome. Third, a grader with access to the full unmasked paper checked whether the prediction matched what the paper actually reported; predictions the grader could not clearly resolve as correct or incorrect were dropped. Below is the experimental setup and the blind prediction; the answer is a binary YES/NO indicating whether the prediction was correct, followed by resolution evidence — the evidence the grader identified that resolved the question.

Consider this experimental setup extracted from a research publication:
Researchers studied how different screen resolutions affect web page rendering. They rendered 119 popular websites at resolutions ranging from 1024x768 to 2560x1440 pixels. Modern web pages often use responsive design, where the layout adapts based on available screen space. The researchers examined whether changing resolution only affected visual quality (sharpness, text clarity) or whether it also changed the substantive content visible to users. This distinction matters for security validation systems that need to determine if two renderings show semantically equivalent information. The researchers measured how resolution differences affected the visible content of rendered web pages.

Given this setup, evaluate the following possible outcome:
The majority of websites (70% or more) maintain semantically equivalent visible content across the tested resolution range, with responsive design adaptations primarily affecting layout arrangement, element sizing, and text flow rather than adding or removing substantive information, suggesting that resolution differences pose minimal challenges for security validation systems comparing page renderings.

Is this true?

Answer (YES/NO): NO